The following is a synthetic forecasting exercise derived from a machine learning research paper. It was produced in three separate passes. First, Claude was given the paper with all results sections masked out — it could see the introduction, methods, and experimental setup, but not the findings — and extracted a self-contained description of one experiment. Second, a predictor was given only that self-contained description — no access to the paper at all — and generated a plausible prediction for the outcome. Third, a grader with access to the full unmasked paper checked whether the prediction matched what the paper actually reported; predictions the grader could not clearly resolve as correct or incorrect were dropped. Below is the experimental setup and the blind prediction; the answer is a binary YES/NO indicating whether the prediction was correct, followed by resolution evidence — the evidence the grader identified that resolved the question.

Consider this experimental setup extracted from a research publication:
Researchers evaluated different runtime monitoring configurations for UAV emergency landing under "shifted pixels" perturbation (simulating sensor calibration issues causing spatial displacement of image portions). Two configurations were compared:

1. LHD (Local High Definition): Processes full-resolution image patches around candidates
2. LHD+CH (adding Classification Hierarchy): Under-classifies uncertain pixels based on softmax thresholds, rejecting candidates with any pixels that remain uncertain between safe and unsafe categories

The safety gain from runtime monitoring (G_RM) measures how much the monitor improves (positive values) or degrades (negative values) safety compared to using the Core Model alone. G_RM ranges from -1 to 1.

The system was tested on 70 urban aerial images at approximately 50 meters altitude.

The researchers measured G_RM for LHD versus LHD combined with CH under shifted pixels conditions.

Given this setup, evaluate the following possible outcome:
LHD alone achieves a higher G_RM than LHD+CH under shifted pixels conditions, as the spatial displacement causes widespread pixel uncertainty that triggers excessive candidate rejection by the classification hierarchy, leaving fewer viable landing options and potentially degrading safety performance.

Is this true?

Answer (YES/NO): YES